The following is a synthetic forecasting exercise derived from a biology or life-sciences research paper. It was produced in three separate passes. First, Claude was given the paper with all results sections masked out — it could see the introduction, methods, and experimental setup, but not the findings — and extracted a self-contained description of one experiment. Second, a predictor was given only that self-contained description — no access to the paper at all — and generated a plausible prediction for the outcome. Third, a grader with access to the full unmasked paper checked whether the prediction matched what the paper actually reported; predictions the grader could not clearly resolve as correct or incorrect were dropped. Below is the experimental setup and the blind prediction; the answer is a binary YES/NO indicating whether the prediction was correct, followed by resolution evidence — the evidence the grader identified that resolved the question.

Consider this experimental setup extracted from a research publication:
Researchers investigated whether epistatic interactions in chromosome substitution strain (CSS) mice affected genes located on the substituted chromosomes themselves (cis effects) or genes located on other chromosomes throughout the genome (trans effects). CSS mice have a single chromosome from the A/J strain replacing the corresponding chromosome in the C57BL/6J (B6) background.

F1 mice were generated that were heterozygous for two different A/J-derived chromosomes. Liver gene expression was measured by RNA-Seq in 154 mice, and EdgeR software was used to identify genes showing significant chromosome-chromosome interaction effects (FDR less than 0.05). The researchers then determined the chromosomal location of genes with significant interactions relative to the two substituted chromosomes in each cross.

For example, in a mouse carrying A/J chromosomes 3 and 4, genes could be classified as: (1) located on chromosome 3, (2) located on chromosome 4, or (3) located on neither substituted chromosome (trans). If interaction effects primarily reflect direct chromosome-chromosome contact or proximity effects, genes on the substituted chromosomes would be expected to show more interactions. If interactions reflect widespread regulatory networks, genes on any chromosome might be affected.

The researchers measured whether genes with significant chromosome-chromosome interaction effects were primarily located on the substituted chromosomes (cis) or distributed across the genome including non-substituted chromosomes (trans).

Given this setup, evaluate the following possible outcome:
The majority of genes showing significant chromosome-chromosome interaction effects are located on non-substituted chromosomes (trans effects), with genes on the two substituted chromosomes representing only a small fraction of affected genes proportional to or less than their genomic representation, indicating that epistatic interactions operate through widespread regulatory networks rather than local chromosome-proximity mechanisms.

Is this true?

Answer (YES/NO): YES